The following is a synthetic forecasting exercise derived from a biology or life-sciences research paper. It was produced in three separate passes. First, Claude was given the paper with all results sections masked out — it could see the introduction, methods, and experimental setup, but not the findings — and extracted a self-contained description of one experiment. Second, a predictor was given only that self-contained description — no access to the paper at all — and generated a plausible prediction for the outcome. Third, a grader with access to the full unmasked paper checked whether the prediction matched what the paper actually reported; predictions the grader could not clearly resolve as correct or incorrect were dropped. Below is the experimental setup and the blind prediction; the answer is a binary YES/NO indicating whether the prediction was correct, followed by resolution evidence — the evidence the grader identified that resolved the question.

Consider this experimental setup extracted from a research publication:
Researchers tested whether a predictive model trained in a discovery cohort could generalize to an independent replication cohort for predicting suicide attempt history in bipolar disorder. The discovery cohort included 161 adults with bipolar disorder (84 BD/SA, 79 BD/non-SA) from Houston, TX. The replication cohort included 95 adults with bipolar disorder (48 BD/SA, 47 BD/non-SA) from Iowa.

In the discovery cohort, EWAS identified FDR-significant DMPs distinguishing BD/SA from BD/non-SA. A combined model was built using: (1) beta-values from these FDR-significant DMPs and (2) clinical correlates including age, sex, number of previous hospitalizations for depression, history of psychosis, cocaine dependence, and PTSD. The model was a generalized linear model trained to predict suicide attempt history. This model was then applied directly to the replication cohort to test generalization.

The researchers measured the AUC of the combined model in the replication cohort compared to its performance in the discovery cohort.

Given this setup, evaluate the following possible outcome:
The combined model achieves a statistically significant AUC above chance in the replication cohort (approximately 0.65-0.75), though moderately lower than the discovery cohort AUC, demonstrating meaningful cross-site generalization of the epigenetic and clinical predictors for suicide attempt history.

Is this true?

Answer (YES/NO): NO